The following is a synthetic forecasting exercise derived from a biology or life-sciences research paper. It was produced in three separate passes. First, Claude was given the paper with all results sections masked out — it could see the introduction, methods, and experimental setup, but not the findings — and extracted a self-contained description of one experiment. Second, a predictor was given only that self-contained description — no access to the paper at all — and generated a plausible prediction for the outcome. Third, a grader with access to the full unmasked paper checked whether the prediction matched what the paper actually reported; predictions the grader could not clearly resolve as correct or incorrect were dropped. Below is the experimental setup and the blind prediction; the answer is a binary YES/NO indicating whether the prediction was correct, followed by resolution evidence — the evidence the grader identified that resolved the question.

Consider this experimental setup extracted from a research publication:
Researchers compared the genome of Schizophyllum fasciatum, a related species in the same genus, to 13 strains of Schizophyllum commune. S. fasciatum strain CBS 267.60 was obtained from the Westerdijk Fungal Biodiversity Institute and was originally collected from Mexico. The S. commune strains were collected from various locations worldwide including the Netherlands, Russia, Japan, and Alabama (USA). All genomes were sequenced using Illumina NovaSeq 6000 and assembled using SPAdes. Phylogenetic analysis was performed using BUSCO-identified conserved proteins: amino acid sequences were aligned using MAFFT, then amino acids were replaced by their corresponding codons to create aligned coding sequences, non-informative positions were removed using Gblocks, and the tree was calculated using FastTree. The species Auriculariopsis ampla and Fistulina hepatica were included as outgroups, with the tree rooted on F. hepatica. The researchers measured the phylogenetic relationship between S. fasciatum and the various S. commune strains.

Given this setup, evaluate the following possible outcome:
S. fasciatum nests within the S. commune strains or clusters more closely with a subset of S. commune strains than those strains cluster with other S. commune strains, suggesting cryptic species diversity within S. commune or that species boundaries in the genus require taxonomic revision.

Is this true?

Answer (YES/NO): NO